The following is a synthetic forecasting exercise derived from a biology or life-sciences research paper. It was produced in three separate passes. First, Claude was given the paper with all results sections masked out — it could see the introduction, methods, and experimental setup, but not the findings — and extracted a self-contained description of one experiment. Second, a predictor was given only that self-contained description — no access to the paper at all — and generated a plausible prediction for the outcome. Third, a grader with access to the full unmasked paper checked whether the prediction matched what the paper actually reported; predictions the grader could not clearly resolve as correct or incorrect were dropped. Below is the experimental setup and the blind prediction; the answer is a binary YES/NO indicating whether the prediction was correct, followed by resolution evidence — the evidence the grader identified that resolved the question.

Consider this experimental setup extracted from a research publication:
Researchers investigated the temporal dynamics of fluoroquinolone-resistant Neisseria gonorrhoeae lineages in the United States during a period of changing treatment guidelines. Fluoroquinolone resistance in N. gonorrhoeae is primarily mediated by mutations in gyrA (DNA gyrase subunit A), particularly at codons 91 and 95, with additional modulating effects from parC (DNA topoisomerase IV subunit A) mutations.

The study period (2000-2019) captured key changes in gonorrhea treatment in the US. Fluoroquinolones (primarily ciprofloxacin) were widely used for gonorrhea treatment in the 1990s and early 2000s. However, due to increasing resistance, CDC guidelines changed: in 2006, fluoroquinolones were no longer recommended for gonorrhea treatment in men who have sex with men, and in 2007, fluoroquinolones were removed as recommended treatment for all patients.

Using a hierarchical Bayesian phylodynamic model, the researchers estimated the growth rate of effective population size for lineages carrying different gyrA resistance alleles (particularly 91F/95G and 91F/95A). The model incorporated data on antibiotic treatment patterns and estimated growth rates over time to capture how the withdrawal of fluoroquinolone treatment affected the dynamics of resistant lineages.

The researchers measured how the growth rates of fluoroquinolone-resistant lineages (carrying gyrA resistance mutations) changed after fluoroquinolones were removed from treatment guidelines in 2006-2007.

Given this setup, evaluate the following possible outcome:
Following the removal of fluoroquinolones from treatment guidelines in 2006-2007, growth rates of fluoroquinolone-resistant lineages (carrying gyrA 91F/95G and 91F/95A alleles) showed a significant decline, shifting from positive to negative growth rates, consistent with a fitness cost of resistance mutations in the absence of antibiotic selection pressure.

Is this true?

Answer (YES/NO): NO